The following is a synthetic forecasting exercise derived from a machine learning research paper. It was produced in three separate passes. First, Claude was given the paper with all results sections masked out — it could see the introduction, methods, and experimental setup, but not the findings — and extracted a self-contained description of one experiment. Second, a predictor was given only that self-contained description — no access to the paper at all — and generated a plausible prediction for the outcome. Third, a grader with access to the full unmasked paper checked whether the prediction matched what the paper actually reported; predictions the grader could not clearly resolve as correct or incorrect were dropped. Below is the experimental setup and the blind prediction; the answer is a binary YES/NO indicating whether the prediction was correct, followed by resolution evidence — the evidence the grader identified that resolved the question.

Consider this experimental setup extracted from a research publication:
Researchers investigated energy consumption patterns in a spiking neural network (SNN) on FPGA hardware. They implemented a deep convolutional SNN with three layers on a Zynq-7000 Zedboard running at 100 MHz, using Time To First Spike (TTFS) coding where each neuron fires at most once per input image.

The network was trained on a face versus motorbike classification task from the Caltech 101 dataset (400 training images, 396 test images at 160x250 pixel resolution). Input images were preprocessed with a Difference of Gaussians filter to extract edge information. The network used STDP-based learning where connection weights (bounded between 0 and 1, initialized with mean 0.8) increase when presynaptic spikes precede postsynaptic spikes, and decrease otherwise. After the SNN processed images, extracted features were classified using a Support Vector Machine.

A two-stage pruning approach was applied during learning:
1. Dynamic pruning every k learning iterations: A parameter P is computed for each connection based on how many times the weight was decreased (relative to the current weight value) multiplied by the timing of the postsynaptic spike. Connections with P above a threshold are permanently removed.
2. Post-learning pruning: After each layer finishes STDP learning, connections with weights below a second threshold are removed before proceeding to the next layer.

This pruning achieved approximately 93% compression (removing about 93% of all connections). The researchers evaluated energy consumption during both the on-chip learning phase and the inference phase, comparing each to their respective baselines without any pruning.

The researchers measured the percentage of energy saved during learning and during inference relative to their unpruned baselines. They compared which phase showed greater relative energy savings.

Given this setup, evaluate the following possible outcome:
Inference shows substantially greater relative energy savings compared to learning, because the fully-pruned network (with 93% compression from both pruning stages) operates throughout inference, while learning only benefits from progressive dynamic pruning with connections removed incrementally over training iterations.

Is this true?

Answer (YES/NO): YES